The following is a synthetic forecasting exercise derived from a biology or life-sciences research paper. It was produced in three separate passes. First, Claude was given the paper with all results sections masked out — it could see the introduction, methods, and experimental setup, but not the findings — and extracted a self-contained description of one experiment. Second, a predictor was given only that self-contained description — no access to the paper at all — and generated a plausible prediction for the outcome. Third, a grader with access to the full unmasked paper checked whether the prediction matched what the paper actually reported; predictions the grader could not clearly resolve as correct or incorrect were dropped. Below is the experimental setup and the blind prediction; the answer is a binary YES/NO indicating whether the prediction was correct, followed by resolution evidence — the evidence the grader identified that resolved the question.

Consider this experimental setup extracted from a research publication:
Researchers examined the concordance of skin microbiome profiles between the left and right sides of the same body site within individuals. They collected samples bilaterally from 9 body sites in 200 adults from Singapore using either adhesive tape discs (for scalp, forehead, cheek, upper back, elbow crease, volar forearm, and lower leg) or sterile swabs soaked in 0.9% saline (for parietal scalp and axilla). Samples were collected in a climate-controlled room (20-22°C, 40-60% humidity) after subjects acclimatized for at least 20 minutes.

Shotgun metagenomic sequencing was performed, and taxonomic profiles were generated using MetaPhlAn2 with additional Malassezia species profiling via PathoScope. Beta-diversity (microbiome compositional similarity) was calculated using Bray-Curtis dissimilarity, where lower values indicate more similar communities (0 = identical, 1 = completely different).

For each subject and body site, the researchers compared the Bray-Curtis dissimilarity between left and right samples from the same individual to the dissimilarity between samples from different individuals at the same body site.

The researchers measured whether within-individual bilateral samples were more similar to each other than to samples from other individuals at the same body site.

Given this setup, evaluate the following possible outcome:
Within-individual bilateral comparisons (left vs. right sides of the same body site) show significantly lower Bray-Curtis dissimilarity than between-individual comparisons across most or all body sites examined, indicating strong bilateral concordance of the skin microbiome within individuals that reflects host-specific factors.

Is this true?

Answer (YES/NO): YES